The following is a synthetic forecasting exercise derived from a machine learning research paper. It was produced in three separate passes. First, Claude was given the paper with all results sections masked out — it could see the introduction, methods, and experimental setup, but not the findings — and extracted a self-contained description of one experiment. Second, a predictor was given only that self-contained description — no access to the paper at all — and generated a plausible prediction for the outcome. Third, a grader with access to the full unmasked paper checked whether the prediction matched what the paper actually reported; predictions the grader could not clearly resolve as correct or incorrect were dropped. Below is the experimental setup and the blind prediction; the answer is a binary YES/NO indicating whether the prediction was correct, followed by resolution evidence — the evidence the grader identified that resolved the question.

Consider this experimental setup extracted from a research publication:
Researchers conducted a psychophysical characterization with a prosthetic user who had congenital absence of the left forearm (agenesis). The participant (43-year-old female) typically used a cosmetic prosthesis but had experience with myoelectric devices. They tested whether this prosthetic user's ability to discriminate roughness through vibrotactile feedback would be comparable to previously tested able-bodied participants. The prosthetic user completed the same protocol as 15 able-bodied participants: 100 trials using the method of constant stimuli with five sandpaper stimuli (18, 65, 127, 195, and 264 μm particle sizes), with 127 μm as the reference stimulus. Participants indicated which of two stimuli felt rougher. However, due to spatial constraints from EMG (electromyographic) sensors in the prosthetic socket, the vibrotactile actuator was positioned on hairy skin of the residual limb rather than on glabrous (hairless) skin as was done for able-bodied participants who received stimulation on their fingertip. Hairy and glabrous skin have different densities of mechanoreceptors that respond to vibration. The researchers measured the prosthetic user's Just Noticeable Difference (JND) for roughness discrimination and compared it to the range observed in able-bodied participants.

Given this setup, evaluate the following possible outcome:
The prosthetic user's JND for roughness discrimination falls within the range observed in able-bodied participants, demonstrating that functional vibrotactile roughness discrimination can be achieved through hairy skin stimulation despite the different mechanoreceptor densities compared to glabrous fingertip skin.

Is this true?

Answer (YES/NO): NO